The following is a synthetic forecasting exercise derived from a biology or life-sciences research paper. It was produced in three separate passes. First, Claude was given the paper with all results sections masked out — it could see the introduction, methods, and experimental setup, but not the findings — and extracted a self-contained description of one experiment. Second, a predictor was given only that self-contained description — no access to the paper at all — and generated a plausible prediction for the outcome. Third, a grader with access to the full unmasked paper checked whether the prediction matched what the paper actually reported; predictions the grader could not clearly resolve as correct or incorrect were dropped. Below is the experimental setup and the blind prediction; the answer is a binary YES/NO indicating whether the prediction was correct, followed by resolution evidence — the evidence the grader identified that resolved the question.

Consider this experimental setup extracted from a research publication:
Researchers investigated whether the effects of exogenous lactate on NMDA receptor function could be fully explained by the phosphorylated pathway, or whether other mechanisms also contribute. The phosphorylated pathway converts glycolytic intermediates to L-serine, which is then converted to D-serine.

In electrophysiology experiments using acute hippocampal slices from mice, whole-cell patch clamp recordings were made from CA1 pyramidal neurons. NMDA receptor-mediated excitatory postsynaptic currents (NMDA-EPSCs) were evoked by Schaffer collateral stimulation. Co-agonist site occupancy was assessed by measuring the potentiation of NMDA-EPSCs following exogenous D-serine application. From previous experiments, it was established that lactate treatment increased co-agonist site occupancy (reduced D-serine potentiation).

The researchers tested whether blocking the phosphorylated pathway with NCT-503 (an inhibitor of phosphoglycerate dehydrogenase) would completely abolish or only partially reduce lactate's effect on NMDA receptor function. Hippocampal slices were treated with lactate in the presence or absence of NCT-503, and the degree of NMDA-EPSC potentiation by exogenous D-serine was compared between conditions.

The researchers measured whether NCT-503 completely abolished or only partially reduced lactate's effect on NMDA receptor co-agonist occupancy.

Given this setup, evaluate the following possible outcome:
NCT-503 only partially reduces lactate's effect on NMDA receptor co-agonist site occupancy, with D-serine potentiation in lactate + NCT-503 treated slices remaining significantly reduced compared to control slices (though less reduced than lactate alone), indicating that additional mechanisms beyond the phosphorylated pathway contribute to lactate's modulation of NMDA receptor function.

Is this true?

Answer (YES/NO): NO